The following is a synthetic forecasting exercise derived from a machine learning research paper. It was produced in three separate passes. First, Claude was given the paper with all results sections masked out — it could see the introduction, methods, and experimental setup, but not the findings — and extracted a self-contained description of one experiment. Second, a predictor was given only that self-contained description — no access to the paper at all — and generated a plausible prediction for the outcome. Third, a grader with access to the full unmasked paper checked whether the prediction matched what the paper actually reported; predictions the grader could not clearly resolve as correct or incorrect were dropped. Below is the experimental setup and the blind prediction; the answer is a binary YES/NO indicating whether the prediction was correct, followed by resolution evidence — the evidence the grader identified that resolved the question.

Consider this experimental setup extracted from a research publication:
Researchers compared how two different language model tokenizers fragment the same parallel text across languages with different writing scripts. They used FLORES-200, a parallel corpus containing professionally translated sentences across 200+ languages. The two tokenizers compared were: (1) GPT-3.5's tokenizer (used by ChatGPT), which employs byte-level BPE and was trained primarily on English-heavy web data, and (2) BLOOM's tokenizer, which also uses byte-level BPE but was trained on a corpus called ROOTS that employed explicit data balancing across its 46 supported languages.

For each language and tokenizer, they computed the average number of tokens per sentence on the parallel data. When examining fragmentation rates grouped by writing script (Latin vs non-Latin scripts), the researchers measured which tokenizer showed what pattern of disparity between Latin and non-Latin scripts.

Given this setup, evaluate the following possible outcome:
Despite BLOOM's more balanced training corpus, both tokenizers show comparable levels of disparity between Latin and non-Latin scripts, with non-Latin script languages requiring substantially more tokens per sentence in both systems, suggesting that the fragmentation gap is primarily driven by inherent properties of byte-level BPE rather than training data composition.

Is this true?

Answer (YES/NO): NO